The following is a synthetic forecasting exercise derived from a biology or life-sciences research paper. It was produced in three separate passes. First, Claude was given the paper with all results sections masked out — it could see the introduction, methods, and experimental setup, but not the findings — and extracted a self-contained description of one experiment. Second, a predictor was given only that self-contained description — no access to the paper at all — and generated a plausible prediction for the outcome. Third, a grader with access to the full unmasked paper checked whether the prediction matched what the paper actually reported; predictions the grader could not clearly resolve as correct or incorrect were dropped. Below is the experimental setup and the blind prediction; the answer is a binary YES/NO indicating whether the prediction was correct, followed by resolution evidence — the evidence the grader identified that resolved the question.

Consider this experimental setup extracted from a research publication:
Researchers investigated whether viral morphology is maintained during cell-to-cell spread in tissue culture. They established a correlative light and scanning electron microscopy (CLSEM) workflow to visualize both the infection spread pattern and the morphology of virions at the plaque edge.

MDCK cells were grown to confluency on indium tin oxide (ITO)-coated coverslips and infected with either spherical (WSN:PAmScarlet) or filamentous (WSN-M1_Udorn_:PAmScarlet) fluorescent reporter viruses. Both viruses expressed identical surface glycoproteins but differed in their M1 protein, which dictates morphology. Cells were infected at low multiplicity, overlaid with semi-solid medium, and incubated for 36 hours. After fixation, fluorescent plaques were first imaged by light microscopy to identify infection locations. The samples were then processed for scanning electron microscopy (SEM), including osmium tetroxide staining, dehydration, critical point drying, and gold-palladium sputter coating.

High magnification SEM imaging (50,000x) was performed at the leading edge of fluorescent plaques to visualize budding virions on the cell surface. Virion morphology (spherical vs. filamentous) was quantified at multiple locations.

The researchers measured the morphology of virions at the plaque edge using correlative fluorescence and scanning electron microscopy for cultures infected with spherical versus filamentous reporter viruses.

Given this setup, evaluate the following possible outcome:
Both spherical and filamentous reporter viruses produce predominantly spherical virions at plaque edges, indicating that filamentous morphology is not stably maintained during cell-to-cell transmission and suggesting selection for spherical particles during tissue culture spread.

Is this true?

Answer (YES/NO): NO